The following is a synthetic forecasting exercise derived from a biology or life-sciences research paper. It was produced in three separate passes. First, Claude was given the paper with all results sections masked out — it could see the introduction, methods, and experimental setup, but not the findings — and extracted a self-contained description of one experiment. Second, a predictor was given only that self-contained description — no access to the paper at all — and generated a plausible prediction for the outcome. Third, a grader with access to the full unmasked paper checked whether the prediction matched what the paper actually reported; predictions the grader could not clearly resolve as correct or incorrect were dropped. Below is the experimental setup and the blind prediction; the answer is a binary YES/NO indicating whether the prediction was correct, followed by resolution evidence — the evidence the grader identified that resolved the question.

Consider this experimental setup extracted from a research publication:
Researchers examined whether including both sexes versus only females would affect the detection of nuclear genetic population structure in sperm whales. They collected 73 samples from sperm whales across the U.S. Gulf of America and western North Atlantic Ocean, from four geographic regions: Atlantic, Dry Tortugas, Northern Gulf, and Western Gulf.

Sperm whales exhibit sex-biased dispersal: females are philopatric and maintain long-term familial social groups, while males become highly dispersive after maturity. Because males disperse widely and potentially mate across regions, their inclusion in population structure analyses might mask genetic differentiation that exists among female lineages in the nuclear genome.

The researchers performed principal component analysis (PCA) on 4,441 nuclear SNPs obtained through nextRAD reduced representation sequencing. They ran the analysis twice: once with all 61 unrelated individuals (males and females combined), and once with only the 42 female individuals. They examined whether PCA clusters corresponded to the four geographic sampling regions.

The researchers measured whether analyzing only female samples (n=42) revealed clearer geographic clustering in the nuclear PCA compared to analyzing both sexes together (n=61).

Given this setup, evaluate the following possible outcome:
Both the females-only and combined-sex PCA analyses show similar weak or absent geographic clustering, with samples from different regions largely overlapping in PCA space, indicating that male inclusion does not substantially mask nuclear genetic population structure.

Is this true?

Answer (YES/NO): YES